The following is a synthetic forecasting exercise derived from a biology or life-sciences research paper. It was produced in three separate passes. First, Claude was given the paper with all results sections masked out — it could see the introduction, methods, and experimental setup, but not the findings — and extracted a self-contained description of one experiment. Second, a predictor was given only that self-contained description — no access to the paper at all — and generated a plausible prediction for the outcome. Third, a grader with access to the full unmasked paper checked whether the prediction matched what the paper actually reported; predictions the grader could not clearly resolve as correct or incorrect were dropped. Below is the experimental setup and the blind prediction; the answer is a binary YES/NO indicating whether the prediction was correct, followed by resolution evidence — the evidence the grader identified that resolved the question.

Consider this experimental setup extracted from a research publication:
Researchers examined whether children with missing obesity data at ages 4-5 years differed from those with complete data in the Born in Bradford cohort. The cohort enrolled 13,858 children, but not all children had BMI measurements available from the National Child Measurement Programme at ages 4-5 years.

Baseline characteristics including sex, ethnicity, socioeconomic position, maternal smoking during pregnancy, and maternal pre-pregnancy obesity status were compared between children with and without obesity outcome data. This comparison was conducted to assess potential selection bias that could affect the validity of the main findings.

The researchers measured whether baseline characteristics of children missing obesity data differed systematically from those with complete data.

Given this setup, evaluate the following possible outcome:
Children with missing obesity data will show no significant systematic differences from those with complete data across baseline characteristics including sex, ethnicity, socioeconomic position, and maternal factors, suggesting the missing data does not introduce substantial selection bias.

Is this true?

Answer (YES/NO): YES